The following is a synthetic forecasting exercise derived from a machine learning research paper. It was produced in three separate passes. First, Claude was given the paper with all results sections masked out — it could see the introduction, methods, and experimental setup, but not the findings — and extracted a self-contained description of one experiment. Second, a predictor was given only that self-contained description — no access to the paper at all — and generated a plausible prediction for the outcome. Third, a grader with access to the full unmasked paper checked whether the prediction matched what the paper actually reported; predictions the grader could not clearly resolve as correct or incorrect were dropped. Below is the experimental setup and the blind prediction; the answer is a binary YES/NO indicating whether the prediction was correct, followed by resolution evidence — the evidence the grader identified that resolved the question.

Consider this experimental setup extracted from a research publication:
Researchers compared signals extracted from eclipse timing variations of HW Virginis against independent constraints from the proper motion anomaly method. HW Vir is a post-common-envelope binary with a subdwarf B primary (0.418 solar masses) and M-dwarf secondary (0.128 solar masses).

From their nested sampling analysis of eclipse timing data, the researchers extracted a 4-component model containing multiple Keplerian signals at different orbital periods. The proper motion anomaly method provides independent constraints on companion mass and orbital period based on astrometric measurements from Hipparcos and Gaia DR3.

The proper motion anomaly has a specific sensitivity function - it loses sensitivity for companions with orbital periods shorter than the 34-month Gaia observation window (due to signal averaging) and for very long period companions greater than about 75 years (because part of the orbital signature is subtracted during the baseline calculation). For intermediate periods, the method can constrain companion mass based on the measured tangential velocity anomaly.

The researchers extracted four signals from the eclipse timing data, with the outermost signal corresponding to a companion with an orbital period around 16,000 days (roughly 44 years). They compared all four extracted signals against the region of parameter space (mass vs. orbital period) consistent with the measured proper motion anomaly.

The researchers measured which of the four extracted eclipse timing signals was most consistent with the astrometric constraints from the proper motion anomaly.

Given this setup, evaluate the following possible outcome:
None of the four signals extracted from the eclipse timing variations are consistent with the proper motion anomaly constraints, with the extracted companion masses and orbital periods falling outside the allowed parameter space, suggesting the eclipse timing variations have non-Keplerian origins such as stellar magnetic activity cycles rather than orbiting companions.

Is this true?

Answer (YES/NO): NO